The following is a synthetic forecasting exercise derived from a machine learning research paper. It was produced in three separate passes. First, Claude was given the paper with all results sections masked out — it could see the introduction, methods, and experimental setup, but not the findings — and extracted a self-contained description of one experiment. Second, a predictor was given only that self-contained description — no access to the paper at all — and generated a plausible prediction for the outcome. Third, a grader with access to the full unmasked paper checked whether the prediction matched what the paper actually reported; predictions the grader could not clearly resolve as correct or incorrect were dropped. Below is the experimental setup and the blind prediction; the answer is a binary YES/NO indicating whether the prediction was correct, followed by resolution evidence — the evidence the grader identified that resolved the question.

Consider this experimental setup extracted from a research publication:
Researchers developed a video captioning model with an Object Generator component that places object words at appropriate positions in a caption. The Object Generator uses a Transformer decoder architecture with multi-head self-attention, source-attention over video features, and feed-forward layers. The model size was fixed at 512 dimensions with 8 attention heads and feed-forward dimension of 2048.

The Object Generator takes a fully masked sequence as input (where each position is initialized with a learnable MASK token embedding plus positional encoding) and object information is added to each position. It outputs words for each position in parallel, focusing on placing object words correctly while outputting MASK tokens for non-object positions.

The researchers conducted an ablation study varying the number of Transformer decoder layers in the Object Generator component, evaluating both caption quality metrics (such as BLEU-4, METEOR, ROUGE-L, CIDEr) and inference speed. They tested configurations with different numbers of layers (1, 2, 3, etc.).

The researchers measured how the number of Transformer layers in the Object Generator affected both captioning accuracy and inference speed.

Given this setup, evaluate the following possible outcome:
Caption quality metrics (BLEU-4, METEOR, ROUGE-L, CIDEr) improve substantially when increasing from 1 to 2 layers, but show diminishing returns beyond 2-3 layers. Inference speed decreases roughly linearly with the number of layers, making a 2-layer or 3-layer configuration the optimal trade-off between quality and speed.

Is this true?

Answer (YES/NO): NO